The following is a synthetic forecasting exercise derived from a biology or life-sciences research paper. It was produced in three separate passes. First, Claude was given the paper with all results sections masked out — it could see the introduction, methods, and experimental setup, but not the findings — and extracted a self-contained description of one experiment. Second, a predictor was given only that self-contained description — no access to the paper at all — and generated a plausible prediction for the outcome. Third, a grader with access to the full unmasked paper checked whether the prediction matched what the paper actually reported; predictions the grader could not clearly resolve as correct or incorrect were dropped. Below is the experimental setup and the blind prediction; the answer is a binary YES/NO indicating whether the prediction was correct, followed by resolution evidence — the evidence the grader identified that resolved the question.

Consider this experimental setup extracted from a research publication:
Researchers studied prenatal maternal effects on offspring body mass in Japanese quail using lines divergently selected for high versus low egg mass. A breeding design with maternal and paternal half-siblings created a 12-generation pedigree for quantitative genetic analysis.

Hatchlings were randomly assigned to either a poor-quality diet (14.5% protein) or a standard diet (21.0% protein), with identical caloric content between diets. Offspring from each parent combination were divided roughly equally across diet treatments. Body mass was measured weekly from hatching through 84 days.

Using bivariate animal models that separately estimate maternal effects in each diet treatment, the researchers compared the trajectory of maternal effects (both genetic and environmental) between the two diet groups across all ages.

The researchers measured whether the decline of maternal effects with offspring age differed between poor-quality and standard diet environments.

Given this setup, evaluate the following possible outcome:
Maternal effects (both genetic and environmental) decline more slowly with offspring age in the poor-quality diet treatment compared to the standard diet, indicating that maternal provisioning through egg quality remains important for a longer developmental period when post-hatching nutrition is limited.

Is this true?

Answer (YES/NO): NO